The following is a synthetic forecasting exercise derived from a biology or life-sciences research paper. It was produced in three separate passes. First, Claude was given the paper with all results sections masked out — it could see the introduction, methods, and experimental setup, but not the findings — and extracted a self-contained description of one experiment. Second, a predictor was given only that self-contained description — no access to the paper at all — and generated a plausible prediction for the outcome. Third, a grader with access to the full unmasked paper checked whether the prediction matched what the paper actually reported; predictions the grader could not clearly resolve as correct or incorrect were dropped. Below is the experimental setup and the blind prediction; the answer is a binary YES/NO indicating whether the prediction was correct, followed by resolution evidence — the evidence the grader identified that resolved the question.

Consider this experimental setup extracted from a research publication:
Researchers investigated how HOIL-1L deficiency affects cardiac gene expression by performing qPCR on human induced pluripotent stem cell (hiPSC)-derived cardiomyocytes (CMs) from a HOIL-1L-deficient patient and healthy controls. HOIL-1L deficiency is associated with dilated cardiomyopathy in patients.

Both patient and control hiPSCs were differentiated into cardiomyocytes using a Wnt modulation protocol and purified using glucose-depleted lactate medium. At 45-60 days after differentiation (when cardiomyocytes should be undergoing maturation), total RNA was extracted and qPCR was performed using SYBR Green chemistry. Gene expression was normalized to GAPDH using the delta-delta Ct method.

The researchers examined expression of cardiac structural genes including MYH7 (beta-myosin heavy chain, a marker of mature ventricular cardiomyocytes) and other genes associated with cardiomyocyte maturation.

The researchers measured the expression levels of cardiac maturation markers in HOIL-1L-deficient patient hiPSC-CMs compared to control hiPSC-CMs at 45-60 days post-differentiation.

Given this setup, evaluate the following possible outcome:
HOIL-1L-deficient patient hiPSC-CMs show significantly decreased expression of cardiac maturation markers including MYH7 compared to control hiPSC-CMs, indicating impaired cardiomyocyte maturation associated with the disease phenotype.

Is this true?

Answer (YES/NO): NO